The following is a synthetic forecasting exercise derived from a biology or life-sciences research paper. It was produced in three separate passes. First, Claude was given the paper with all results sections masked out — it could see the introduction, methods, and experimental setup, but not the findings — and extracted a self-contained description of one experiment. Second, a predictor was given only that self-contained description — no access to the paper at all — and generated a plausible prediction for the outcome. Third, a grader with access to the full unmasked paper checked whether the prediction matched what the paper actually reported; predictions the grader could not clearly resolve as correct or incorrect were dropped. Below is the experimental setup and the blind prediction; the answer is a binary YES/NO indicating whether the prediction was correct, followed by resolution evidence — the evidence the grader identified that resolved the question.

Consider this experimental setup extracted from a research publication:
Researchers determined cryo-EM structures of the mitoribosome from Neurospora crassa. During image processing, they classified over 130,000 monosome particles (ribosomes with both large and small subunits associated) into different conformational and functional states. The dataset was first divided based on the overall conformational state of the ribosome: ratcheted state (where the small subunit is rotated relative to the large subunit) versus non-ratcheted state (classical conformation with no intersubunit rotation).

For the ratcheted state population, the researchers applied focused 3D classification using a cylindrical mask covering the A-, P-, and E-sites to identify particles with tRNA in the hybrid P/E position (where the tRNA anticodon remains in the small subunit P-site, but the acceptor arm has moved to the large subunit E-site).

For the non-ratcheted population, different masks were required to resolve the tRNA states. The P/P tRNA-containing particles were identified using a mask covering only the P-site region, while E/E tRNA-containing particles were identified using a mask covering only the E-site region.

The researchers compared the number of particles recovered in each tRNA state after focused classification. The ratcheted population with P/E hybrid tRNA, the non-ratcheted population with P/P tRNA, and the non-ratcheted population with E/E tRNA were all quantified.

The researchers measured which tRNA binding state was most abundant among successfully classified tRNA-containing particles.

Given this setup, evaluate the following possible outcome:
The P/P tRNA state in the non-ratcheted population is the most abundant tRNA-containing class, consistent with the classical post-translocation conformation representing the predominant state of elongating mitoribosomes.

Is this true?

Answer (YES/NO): NO